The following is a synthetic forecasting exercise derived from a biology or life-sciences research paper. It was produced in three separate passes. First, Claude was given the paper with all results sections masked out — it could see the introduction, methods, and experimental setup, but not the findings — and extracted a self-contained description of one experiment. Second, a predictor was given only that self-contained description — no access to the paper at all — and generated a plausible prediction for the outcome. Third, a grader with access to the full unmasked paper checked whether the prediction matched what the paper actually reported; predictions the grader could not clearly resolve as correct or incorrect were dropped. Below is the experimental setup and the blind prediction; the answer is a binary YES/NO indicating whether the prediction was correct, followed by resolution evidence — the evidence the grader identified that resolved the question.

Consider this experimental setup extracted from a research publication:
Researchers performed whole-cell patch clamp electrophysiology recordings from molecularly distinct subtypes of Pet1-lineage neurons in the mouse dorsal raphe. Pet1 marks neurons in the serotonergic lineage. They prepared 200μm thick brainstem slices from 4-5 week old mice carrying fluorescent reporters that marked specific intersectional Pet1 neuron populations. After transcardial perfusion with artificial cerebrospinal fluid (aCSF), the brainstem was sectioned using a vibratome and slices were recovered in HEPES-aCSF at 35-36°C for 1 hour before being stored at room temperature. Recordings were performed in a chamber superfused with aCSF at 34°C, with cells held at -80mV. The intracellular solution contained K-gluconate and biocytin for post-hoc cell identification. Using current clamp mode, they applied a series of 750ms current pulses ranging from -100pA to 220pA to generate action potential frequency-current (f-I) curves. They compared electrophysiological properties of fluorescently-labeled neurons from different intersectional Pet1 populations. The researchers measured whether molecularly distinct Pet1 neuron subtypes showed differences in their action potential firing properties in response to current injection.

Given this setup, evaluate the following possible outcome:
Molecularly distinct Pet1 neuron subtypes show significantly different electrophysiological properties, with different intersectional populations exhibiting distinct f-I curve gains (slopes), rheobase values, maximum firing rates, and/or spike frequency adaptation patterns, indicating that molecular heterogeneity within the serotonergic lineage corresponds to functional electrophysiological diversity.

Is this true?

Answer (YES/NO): YES